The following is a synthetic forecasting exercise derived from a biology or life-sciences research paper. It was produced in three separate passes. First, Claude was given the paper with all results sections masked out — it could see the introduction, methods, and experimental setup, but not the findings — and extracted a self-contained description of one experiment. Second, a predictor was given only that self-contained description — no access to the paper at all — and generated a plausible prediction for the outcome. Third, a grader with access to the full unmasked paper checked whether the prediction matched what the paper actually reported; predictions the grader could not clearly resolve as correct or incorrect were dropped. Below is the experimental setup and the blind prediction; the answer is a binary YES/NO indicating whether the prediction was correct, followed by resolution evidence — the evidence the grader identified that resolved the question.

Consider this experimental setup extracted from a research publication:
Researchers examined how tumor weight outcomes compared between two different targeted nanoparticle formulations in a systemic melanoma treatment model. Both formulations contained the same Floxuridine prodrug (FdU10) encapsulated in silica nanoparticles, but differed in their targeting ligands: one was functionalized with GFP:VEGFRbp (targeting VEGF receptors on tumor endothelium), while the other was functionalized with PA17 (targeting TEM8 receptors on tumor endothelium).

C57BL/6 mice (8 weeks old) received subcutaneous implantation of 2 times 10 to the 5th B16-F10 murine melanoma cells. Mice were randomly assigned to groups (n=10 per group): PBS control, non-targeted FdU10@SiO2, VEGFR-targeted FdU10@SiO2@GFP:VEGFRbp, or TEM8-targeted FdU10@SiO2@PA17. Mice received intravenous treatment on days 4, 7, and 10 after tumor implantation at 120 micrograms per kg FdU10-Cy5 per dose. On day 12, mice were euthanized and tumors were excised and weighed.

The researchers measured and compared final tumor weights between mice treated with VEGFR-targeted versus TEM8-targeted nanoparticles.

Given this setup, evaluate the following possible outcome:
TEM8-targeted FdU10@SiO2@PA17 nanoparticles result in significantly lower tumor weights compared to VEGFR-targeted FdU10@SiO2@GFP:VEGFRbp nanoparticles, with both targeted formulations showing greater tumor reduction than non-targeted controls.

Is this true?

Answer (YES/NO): NO